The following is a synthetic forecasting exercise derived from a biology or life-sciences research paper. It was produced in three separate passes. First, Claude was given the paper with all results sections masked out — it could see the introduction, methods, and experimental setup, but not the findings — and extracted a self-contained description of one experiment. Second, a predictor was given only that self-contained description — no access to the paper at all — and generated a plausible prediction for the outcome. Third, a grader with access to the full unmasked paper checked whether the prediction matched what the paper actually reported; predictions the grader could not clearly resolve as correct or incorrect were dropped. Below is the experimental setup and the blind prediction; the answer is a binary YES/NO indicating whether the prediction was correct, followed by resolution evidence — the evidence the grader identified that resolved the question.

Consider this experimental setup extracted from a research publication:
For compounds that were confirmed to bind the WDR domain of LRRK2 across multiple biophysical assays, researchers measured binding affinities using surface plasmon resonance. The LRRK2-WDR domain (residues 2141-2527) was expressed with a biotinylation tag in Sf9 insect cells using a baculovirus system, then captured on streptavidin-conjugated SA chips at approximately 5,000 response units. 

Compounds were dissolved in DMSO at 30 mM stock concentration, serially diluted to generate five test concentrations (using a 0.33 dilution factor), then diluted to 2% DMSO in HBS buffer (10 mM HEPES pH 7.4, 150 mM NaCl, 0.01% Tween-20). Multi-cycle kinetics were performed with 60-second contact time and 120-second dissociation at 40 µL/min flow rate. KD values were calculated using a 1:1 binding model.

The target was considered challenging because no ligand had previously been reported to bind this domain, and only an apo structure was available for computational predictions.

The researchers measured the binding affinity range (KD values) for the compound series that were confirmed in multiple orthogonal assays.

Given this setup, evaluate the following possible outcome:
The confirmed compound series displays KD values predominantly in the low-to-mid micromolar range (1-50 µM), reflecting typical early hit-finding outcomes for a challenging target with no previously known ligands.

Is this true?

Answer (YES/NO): NO